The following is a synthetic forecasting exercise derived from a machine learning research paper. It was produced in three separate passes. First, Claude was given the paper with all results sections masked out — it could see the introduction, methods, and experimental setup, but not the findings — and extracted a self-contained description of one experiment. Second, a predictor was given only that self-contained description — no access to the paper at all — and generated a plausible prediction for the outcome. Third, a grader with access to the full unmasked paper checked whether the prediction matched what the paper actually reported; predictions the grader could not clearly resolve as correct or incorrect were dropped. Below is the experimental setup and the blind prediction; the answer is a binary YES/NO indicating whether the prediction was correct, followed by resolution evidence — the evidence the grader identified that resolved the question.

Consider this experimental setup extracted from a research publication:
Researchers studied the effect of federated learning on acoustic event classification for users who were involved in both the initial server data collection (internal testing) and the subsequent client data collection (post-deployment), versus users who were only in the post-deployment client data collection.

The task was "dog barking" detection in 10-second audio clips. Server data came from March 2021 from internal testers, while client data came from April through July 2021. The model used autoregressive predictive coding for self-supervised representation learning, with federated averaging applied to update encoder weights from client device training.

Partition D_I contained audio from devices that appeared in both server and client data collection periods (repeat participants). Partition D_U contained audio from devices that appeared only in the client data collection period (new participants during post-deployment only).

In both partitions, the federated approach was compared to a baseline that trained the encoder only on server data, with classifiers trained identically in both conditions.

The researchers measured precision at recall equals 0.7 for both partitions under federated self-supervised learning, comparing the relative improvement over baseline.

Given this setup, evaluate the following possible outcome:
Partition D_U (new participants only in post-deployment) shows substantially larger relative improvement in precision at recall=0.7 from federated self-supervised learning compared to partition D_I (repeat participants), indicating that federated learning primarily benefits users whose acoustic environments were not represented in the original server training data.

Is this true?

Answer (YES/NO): NO